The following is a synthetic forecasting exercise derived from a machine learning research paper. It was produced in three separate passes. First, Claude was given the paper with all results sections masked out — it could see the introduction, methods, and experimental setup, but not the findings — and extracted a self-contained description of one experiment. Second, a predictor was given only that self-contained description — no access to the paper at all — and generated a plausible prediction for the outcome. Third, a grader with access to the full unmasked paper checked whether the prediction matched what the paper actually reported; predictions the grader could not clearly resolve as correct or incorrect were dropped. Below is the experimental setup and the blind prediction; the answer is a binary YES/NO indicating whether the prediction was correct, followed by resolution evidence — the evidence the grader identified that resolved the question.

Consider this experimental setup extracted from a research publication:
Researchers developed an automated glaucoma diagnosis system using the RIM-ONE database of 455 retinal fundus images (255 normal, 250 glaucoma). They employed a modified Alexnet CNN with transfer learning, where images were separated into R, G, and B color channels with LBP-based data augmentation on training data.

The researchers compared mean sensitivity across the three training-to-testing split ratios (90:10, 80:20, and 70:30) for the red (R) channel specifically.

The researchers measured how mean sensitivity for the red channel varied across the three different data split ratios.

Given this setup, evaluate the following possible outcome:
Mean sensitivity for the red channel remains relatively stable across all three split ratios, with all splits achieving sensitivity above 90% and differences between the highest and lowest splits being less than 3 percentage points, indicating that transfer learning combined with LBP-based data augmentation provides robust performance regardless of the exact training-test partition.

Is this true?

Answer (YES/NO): YES